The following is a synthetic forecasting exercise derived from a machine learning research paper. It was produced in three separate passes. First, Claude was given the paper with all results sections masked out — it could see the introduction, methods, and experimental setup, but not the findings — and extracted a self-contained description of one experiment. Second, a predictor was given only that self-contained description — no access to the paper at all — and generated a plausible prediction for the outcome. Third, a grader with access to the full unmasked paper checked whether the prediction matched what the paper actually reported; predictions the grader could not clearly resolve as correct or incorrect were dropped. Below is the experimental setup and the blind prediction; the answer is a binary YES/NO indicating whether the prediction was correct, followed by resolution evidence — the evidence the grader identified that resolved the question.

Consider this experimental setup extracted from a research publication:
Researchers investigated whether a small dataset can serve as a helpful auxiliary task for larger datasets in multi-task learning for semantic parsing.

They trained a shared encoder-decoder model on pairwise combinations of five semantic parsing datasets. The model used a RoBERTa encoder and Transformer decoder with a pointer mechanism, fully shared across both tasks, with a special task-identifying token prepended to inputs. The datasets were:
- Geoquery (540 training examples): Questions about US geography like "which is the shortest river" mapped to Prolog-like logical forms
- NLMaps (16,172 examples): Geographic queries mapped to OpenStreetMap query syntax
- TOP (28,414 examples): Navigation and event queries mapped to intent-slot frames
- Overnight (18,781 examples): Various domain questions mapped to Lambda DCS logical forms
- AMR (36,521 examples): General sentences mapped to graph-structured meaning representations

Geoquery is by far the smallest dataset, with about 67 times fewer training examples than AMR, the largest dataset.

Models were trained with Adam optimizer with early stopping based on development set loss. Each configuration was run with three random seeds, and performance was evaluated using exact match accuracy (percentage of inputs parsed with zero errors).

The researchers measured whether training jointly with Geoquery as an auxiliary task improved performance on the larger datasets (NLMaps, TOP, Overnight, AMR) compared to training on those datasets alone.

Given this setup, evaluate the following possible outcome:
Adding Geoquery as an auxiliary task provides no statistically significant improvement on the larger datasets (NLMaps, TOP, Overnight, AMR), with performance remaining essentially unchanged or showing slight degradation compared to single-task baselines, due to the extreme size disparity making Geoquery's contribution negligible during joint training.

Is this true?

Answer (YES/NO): NO